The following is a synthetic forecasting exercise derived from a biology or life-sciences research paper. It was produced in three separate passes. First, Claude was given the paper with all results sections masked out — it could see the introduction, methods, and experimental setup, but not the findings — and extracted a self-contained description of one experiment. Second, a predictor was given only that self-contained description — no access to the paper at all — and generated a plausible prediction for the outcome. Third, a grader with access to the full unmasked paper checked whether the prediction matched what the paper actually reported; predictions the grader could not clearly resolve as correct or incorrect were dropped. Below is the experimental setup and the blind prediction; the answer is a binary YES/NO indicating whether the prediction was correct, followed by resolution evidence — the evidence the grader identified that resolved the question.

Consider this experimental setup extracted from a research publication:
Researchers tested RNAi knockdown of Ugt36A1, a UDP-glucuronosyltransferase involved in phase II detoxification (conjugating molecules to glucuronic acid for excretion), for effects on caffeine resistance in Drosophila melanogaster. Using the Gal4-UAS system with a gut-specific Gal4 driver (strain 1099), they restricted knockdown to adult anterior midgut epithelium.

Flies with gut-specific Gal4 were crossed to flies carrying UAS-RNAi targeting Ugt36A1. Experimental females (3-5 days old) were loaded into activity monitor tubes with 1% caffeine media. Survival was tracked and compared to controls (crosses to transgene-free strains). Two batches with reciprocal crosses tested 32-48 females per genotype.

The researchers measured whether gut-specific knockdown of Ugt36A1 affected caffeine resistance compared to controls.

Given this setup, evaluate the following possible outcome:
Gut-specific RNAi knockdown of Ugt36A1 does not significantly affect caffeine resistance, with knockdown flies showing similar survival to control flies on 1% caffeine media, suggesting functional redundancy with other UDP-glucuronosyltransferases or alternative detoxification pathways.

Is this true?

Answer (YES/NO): YES